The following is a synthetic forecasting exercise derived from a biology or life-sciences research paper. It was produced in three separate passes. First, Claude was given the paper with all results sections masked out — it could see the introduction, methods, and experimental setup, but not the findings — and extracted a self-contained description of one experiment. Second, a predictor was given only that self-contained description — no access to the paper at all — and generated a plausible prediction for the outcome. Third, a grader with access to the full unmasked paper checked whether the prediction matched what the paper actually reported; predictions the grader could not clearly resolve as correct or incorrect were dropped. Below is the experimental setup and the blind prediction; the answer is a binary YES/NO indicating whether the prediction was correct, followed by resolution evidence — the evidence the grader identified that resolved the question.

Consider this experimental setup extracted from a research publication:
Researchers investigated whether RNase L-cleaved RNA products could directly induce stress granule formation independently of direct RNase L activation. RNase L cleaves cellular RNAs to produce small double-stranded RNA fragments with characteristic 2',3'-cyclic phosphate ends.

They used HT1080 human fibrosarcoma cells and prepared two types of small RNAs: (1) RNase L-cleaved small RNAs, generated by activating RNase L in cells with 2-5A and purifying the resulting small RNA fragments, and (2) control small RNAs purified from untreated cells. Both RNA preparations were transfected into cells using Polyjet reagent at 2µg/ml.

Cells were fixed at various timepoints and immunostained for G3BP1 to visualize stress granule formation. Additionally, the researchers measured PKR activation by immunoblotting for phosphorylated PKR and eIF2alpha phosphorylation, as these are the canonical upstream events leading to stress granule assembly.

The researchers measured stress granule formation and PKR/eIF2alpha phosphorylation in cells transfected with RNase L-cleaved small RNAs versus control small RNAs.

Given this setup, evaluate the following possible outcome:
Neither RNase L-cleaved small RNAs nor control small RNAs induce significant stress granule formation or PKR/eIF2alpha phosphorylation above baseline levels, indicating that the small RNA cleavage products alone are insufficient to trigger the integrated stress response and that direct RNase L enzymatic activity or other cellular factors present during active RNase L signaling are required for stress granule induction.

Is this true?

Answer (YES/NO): NO